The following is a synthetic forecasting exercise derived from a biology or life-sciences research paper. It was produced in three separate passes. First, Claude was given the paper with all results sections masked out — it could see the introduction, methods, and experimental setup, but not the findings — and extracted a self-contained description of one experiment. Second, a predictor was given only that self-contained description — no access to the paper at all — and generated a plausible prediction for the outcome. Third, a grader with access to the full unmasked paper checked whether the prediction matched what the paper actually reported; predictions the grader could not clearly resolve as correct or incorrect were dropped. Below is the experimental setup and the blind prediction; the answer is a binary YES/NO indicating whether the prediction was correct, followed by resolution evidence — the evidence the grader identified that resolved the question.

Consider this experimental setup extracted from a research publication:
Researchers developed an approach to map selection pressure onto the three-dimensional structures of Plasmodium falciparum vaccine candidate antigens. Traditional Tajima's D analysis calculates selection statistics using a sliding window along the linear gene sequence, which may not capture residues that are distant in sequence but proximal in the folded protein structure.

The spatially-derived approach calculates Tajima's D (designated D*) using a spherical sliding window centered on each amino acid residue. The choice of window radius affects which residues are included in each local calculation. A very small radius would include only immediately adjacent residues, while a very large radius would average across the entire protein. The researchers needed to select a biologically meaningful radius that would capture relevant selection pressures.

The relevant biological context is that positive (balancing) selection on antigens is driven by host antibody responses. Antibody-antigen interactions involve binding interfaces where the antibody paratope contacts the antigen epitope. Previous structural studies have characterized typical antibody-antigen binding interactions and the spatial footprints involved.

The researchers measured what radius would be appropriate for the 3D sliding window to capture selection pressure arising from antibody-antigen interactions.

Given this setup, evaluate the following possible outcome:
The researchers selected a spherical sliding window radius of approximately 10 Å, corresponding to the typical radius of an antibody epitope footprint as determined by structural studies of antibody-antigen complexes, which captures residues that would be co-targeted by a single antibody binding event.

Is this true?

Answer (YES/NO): NO